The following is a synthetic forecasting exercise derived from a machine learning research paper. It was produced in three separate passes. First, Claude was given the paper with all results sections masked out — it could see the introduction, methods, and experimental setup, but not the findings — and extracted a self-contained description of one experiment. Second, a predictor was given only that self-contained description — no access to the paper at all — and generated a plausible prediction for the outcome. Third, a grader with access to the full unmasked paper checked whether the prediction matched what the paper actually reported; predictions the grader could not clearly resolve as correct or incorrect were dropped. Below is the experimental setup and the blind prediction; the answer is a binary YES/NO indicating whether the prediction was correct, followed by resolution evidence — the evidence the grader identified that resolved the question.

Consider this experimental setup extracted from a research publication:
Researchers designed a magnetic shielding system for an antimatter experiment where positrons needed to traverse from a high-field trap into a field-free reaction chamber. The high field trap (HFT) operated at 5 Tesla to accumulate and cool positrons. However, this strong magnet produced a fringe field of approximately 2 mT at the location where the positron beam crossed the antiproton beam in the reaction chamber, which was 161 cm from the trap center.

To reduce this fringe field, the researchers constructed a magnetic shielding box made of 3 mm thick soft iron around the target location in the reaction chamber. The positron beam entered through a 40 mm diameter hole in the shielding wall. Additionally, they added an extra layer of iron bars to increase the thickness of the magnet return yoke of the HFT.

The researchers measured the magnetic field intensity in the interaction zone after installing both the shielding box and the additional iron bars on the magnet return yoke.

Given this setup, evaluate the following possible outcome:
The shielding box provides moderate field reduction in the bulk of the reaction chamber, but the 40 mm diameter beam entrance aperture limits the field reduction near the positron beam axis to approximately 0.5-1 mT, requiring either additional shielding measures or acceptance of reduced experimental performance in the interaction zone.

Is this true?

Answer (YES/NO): NO